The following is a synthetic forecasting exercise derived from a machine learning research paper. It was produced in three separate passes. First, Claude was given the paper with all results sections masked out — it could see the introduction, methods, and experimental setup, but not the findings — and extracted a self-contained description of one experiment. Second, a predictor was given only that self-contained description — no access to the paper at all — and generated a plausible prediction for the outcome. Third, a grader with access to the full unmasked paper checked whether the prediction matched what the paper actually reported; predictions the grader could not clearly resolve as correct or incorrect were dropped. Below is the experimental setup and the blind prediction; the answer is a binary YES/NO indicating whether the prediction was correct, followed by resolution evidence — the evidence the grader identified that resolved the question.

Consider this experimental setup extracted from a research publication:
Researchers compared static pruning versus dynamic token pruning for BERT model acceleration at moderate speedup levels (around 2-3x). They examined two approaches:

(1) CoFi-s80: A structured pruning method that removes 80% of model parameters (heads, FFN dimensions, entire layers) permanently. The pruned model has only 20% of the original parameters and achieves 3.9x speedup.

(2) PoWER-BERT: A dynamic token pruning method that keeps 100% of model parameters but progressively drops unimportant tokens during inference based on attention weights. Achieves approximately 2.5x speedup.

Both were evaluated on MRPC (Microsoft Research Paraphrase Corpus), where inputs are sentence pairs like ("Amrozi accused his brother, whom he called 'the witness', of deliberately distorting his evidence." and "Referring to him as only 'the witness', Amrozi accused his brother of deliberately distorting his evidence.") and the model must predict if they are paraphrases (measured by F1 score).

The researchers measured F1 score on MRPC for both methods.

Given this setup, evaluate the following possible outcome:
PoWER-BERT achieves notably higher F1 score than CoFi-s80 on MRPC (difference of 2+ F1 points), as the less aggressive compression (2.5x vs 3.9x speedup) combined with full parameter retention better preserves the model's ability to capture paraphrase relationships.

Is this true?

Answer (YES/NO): NO